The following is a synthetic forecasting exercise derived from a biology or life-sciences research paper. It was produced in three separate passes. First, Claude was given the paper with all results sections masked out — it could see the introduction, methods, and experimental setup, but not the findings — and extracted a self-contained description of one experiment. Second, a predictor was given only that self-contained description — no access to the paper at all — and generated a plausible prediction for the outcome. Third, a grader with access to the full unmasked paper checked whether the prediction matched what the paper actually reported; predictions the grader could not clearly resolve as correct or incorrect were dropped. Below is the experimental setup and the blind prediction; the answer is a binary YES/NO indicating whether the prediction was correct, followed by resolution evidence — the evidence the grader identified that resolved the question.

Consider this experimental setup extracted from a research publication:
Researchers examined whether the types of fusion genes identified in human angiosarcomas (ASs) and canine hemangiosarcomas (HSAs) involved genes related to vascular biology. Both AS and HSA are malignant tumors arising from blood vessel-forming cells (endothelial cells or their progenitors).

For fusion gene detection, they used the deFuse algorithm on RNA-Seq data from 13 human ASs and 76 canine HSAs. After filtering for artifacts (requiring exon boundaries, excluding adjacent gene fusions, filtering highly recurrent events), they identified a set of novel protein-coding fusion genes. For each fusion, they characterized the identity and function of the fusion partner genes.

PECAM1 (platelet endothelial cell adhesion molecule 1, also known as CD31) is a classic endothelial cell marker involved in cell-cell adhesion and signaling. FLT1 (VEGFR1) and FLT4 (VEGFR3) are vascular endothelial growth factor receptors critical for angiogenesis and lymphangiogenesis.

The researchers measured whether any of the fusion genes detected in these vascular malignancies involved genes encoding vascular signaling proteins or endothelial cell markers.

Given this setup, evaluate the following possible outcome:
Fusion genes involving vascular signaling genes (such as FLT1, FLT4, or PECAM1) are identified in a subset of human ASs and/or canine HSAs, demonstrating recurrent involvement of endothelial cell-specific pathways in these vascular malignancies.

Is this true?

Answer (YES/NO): NO